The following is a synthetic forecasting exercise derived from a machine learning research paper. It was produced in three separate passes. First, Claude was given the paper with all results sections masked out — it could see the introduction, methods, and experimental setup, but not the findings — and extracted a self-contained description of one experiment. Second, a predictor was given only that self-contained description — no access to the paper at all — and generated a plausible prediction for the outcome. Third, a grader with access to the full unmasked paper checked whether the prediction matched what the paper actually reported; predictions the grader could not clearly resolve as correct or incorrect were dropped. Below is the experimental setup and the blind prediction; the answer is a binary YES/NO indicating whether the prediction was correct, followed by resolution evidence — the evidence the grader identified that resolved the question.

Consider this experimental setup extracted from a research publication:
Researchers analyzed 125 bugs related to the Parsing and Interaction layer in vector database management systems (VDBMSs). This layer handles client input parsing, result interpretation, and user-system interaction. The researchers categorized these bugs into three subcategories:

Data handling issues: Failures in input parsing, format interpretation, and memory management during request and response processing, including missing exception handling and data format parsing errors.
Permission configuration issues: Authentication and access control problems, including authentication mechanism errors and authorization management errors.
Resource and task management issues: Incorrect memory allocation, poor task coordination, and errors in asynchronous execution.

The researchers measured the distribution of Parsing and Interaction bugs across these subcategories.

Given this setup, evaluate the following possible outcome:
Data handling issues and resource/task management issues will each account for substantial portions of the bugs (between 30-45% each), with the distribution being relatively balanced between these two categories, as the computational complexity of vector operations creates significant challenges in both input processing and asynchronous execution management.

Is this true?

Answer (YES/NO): NO